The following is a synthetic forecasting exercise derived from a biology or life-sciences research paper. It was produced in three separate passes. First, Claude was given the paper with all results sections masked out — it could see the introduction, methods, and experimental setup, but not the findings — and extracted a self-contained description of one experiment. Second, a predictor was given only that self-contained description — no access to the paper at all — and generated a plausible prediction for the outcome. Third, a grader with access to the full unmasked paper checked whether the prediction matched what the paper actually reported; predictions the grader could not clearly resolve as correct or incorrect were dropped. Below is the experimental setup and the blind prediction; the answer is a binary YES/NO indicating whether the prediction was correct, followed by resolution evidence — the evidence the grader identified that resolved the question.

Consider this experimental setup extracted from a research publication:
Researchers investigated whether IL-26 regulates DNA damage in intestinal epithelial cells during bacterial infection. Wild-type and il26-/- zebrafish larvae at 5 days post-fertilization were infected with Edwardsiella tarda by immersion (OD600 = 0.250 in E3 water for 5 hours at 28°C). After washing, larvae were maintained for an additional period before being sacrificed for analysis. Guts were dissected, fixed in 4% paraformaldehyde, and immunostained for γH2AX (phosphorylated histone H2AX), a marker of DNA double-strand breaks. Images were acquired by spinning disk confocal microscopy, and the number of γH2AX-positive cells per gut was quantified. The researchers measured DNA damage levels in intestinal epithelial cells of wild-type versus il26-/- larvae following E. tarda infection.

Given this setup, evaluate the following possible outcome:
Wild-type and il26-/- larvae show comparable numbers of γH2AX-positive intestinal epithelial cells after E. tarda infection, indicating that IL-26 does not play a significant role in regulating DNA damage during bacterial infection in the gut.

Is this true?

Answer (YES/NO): NO